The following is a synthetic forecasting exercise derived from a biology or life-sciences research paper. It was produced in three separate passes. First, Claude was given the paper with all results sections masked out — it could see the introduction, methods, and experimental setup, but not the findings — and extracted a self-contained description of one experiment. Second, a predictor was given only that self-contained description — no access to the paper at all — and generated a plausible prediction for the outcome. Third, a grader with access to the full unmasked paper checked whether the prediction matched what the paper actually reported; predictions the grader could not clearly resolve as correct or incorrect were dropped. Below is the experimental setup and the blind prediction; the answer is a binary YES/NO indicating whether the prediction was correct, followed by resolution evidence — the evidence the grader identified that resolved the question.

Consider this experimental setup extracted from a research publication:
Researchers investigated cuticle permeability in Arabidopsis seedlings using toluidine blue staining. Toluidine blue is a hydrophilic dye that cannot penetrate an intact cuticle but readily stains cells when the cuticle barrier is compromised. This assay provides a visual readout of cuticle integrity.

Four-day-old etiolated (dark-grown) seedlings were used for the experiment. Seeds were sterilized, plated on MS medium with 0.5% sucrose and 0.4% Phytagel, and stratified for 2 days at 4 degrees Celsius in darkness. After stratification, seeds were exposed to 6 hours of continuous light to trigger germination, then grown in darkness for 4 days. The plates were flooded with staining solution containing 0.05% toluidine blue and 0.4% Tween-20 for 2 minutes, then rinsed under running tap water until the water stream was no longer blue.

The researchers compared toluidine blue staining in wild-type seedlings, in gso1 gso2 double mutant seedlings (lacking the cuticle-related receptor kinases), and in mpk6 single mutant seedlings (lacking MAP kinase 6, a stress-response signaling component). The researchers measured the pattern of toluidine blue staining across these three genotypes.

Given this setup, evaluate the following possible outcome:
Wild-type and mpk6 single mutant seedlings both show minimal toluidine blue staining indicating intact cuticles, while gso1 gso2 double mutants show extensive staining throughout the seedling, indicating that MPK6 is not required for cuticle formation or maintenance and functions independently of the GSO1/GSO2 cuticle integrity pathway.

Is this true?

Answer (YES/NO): NO